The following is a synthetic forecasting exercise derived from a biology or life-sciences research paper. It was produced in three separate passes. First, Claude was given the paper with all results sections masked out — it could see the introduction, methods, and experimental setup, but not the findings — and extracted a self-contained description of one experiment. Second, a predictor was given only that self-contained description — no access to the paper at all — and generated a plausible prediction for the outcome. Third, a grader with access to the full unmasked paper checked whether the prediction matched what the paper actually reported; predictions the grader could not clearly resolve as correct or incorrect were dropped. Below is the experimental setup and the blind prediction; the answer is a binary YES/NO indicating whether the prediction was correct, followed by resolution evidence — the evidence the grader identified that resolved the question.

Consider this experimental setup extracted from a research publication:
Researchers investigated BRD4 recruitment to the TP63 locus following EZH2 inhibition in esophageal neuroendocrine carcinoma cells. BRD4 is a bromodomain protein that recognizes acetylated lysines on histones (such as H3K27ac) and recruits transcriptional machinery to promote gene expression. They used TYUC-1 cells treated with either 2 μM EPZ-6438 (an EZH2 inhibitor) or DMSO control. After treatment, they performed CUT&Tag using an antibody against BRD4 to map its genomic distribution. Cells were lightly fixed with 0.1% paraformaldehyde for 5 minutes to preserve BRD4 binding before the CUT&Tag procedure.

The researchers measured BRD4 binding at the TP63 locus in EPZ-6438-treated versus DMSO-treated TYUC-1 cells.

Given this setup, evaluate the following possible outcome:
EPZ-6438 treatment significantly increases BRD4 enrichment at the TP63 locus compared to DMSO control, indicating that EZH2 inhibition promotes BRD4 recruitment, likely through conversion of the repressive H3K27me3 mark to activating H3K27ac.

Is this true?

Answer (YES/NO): YES